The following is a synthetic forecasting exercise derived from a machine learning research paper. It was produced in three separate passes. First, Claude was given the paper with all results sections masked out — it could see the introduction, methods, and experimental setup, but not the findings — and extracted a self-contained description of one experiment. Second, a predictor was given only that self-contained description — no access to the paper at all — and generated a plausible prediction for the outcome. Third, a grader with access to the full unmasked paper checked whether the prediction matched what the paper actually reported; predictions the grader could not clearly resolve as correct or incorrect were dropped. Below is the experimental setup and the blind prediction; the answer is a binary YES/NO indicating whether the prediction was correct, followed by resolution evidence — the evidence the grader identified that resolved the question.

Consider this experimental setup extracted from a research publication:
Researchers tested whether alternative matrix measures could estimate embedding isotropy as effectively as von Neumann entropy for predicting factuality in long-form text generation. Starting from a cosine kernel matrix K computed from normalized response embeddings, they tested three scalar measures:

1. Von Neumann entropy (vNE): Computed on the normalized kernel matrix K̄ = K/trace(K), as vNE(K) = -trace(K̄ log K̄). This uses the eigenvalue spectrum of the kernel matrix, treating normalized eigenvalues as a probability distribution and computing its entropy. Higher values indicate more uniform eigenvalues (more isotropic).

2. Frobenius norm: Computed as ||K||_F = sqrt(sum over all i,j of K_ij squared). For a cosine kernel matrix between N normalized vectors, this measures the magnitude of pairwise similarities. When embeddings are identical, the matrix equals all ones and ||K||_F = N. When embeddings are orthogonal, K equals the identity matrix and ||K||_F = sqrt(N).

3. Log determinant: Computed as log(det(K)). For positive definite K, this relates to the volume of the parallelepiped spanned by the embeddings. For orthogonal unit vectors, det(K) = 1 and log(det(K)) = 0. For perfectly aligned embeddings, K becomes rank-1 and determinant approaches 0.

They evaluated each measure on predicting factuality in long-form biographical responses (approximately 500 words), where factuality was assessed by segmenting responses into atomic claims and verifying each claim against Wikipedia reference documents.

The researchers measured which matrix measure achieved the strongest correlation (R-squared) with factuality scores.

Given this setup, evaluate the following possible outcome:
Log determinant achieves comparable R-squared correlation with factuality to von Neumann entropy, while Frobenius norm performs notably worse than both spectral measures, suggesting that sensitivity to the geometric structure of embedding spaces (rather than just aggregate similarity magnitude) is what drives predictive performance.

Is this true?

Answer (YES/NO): NO